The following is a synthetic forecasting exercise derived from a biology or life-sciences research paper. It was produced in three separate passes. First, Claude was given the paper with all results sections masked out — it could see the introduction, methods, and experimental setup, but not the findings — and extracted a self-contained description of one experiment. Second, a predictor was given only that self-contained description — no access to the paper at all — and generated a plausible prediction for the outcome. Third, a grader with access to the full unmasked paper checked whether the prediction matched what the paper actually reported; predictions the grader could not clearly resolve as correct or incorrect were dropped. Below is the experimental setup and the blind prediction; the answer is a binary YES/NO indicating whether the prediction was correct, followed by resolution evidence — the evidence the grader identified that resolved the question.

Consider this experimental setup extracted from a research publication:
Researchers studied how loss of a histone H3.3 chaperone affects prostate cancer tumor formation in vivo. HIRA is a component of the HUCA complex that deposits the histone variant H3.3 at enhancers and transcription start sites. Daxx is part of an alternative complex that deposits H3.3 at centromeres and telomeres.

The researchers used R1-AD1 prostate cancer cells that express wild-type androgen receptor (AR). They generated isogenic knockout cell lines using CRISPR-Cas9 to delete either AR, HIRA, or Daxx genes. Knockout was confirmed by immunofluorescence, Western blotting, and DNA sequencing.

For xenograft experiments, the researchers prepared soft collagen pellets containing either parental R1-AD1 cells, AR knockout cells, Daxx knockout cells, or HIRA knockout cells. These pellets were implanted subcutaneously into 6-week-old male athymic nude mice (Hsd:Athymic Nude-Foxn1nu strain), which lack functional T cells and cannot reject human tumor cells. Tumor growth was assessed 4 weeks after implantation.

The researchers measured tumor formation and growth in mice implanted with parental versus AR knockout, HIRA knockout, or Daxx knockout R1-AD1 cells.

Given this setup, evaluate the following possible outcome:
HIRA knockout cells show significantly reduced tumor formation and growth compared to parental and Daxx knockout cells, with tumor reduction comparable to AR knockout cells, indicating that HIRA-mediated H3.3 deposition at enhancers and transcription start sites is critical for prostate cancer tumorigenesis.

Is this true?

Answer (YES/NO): YES